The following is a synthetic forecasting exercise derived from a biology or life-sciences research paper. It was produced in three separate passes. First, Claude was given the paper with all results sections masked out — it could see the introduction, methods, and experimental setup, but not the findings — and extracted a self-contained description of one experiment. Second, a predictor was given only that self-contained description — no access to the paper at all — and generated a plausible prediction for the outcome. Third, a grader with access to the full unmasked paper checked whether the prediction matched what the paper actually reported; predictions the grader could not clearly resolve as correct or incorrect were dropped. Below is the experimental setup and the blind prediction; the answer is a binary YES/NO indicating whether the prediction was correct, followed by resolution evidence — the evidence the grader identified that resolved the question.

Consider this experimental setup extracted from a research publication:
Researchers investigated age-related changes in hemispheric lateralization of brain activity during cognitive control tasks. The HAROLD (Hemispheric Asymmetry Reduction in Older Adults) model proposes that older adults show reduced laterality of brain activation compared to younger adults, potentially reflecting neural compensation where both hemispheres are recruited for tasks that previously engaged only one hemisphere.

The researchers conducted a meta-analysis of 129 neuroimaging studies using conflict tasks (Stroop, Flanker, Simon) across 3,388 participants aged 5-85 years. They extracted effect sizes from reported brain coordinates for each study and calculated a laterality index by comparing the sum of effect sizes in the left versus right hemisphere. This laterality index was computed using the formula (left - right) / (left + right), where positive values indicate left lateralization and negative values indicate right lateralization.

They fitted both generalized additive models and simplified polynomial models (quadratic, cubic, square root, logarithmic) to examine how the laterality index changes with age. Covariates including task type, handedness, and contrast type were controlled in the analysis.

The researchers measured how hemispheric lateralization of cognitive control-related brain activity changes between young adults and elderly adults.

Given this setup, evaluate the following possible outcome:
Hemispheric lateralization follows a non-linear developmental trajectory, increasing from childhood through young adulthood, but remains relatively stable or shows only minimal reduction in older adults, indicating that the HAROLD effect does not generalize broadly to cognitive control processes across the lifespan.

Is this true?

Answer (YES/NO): NO